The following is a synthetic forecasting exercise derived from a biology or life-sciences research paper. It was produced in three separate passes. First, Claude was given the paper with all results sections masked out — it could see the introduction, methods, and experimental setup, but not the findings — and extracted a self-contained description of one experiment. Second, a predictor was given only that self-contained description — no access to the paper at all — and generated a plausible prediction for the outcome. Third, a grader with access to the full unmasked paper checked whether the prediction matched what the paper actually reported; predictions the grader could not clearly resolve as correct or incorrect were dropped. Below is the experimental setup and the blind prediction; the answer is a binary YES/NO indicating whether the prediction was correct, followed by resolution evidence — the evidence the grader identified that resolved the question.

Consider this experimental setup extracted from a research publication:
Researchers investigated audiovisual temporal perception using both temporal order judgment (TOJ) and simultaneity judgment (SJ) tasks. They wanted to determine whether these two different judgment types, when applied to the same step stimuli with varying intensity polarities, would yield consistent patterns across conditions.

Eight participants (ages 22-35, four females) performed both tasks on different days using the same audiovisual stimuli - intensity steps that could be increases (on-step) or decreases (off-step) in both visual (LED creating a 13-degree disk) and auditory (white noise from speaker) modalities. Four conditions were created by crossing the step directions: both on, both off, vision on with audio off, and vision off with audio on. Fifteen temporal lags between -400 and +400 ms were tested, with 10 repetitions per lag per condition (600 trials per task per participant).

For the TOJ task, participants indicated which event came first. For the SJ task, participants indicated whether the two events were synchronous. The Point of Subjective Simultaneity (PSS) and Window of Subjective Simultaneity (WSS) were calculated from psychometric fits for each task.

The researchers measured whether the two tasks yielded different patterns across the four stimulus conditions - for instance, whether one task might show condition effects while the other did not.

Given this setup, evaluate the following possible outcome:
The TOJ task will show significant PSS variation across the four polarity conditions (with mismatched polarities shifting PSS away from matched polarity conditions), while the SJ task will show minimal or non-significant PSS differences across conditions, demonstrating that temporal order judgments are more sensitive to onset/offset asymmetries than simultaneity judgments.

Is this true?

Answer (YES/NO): NO